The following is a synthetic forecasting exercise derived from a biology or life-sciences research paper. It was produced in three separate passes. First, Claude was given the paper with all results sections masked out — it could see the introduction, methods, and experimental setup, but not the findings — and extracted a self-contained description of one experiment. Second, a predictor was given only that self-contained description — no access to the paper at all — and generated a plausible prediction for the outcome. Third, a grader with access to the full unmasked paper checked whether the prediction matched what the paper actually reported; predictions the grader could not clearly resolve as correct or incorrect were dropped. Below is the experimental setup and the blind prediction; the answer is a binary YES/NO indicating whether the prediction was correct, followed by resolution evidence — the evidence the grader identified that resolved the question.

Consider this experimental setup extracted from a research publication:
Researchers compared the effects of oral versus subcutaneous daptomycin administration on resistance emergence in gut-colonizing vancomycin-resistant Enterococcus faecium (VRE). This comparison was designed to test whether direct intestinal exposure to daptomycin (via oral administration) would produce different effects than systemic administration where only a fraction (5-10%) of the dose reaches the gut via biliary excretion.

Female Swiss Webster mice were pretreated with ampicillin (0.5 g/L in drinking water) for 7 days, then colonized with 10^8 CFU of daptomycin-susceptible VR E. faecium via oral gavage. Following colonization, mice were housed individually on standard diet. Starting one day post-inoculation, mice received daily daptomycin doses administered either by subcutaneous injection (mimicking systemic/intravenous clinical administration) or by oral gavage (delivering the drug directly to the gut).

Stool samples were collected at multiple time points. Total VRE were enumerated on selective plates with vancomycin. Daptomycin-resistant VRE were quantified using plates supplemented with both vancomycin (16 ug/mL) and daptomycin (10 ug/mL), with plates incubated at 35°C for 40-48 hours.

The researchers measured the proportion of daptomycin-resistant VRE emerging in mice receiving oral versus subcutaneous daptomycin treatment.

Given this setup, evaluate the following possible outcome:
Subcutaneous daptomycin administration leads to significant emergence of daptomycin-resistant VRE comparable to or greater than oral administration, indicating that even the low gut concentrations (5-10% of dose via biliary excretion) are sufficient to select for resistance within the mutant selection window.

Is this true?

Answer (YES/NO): YES